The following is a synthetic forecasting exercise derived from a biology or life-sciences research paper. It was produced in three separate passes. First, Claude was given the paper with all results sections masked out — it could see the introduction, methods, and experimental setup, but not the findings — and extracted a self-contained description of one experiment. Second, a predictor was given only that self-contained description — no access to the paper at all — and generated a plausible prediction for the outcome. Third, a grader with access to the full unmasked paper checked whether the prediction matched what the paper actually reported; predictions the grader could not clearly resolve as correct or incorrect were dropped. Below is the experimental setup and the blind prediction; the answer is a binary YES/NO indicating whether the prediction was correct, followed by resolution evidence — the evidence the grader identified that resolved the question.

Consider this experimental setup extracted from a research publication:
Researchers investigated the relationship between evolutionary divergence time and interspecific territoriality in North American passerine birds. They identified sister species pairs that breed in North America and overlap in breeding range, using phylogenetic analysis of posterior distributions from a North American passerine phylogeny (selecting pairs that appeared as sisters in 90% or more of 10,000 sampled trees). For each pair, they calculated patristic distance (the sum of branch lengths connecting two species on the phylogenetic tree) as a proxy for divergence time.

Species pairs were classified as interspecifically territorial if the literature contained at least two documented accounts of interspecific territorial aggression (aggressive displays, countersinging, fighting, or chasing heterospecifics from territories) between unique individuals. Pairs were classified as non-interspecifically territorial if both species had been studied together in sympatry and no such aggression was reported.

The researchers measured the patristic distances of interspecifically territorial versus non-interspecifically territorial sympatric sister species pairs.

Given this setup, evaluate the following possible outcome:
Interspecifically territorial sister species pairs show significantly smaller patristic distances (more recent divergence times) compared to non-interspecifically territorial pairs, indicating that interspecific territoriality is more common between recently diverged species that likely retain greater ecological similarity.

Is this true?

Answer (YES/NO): YES